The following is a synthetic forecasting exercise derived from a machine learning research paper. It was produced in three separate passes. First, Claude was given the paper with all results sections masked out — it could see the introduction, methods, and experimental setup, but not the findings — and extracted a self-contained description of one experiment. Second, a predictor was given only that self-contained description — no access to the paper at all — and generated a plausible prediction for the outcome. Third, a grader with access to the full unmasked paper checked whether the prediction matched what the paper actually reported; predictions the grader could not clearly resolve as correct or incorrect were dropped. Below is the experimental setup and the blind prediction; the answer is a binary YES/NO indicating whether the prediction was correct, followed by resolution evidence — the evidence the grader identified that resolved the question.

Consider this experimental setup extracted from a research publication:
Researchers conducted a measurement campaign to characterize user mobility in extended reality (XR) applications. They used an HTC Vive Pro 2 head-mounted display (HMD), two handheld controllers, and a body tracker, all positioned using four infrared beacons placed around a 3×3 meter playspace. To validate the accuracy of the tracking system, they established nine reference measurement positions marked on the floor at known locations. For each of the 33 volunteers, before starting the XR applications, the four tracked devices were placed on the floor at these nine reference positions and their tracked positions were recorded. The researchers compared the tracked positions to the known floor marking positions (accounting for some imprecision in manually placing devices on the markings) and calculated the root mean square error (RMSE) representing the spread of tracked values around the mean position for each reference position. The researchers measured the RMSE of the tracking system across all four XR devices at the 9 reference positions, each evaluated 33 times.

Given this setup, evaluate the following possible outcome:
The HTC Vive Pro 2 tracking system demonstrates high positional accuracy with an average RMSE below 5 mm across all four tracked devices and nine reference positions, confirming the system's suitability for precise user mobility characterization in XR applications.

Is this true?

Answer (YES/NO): YES